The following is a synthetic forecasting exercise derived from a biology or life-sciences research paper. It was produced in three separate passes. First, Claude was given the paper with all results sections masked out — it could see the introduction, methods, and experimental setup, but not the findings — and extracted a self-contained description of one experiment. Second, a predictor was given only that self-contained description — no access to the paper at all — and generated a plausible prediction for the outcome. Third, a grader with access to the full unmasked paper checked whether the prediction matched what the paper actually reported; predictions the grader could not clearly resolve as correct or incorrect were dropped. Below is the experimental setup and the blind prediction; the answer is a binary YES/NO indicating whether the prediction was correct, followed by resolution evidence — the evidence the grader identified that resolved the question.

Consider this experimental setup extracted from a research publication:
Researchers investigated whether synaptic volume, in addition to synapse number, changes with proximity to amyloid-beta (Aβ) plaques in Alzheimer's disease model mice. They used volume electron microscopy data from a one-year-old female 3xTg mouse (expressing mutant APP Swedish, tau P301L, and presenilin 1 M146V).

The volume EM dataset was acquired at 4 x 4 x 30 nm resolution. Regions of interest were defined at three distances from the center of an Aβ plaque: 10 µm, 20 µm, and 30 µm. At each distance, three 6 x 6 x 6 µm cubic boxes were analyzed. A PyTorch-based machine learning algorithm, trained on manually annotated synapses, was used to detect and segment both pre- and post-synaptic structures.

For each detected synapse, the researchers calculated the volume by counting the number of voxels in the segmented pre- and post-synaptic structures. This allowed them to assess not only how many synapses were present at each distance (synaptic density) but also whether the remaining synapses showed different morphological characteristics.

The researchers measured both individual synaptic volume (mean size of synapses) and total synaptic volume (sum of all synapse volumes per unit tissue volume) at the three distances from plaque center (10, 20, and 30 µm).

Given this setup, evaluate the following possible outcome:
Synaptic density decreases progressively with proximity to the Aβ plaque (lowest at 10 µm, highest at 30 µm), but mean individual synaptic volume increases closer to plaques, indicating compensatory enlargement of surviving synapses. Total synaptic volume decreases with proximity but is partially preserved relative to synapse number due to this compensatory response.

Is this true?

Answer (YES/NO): NO